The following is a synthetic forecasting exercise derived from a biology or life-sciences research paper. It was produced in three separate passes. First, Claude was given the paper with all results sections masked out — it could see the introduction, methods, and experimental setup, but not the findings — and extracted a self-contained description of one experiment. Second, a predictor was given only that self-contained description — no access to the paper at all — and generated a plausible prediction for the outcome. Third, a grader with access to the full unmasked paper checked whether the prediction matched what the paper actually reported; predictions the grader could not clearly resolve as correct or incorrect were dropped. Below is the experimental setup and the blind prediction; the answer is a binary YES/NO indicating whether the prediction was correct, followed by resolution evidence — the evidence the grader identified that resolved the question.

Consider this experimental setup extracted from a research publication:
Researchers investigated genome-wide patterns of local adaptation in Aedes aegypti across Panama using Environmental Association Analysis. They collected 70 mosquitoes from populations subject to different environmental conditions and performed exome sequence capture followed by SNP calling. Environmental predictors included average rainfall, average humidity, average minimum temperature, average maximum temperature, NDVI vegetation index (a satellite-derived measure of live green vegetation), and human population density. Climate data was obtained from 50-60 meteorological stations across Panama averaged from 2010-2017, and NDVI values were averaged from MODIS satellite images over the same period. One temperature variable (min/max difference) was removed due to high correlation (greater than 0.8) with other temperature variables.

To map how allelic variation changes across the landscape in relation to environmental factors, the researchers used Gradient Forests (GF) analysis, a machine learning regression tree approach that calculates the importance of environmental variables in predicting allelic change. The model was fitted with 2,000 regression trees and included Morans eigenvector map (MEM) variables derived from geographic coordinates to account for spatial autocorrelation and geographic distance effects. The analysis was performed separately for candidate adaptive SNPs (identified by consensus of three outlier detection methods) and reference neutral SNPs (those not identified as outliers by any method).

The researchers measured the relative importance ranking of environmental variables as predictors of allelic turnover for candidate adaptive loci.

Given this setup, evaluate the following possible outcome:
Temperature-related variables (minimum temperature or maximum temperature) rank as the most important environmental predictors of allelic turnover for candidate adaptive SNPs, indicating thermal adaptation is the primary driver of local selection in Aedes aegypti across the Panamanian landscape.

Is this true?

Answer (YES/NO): YES